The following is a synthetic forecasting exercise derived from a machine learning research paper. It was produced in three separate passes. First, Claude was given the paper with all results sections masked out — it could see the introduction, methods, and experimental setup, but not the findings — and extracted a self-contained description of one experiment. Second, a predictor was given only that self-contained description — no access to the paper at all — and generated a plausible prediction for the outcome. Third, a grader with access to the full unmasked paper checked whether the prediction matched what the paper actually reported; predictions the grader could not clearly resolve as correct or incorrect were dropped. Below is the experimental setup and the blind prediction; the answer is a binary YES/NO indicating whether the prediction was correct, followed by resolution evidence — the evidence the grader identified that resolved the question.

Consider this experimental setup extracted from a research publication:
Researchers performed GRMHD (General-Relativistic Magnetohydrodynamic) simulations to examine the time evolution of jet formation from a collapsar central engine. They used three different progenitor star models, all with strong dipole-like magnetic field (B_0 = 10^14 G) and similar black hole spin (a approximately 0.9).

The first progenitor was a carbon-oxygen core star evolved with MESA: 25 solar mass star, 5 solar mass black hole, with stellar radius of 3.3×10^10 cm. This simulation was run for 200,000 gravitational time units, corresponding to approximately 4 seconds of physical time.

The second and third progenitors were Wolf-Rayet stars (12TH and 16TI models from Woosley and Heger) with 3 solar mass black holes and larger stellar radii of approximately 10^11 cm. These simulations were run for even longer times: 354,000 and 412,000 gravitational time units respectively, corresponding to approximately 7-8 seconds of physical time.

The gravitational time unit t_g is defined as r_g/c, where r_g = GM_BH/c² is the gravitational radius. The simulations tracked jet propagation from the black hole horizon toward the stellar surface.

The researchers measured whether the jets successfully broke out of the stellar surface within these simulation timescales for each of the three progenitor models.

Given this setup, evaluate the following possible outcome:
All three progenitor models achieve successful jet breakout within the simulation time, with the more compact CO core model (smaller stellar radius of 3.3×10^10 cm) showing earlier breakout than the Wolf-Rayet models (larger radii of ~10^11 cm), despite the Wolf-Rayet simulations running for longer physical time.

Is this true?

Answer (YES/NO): NO